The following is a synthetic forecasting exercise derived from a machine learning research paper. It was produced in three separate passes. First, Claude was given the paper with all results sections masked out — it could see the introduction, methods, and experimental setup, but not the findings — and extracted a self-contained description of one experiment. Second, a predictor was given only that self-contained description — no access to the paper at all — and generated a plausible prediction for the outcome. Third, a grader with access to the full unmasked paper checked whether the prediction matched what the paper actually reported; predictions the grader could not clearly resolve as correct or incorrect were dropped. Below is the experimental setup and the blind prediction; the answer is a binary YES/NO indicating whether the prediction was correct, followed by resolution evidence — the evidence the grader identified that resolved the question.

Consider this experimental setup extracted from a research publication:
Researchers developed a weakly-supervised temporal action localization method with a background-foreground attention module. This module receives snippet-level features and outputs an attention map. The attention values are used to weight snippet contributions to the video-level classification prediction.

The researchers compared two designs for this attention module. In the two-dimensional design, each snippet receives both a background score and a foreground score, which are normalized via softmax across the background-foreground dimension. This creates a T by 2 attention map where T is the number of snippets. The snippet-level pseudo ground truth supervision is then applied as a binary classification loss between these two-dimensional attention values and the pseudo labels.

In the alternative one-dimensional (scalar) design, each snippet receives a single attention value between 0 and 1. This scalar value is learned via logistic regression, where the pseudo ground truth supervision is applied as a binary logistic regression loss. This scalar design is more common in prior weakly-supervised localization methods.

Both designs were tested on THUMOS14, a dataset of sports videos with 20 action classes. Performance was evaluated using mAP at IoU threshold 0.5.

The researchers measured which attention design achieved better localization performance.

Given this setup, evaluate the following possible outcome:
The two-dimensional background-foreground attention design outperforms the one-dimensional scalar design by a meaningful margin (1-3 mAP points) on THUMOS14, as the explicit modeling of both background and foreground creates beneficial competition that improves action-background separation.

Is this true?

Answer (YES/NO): NO